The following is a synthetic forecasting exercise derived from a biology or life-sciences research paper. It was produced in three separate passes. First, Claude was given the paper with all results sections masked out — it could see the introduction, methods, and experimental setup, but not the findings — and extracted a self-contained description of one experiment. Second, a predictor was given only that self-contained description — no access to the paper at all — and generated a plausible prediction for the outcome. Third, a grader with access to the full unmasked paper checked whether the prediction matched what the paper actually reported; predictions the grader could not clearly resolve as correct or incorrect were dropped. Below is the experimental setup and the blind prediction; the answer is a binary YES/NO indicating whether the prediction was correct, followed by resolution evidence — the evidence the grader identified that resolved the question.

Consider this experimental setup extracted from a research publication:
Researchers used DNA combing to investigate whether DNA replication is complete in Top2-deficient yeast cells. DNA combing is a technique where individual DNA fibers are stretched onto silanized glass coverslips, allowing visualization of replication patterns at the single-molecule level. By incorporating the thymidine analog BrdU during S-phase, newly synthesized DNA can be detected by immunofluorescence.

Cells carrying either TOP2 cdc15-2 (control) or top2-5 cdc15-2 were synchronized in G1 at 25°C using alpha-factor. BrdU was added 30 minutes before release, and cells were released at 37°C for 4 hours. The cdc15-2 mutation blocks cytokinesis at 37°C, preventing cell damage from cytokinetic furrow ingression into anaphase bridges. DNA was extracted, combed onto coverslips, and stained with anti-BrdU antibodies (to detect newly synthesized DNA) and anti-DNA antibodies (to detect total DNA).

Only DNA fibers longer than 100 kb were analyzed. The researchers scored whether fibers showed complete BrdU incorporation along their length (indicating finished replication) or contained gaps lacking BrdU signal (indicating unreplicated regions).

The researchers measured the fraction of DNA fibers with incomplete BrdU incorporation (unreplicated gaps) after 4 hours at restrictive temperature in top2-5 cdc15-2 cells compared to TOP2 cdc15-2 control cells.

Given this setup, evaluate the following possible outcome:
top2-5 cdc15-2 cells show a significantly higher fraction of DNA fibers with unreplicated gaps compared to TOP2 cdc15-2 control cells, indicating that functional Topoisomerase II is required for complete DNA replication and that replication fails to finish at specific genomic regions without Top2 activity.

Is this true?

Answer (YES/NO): NO